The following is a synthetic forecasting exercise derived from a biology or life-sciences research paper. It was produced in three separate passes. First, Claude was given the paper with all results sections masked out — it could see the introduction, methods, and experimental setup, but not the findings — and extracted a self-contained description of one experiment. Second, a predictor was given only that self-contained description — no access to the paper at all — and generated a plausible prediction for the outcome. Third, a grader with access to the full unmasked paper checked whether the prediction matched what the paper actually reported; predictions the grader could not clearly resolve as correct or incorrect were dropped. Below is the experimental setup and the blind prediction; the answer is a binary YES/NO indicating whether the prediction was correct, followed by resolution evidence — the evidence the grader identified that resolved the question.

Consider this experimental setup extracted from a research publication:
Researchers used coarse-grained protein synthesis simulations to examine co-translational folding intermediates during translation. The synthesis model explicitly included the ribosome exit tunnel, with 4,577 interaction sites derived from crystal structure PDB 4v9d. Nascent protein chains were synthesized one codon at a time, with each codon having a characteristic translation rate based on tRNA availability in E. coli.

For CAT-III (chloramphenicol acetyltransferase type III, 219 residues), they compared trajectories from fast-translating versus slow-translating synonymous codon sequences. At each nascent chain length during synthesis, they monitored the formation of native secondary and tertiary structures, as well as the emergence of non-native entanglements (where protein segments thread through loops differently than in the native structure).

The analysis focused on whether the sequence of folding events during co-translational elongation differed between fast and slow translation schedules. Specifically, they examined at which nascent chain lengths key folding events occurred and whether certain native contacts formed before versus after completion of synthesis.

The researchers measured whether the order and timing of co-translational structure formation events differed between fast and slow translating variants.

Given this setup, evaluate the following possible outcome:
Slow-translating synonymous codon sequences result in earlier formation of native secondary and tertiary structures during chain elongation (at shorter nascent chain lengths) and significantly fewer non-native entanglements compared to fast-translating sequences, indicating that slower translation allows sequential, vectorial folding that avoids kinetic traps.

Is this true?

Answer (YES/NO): NO